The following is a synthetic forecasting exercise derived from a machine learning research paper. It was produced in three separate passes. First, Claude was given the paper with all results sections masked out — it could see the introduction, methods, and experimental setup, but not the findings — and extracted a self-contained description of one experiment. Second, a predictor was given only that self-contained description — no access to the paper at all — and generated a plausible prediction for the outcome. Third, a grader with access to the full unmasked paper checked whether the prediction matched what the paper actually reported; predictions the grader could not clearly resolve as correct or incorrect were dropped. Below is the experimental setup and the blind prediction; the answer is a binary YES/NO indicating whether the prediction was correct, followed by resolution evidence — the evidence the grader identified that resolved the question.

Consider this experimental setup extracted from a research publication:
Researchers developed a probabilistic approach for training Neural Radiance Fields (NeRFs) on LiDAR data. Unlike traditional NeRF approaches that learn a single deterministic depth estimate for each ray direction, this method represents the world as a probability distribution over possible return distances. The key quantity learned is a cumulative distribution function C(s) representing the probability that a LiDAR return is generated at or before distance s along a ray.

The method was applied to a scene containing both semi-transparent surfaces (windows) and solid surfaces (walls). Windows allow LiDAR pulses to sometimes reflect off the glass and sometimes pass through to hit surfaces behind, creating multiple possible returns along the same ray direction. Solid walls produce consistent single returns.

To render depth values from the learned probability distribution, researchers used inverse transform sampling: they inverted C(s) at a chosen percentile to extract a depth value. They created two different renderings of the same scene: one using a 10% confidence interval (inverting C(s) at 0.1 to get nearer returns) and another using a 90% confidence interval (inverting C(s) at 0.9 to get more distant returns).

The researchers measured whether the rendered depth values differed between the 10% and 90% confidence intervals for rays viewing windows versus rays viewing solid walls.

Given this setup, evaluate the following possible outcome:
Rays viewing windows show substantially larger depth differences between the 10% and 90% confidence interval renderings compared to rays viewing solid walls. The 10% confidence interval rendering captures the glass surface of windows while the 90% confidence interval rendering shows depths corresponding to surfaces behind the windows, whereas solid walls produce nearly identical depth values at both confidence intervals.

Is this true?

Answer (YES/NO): YES